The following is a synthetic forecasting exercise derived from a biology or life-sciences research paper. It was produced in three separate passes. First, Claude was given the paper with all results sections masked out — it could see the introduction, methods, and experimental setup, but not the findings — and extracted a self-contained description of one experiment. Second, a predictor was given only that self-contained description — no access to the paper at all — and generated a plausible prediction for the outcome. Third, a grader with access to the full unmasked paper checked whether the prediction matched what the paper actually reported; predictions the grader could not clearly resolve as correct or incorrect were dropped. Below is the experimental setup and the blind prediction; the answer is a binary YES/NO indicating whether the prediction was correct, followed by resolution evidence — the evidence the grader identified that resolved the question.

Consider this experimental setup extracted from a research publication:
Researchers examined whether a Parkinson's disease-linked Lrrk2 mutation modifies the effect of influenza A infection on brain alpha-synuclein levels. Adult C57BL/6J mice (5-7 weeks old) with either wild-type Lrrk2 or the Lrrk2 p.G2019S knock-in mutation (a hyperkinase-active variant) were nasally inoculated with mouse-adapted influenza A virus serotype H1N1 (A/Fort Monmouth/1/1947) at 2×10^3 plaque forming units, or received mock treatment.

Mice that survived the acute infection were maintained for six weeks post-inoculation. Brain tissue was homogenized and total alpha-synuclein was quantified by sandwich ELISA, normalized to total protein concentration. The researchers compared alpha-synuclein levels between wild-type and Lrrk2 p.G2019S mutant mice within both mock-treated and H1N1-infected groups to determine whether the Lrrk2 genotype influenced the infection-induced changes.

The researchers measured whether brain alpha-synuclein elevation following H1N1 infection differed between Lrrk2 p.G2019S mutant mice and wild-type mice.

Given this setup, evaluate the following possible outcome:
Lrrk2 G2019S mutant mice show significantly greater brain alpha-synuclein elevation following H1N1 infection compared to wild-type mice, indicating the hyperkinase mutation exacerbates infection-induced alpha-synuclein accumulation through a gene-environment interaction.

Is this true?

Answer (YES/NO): NO